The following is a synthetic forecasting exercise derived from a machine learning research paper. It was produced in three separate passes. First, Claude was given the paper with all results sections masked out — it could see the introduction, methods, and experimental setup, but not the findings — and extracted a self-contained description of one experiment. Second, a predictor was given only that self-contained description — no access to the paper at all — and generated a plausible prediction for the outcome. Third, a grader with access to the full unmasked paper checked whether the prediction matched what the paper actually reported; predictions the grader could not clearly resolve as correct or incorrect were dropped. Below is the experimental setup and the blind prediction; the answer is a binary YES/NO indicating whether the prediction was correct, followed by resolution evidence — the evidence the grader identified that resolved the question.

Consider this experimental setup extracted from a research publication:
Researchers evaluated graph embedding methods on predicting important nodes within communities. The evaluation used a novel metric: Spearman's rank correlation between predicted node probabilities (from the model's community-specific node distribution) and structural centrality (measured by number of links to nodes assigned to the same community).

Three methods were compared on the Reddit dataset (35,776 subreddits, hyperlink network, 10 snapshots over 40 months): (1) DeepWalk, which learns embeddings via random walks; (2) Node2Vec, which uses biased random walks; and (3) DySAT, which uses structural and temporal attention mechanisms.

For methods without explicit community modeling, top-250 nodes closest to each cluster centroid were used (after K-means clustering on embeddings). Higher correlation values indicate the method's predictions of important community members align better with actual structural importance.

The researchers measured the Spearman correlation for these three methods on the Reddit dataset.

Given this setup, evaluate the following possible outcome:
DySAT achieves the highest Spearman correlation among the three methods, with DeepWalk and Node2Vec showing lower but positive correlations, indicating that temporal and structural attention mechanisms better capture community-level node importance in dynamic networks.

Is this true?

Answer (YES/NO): NO